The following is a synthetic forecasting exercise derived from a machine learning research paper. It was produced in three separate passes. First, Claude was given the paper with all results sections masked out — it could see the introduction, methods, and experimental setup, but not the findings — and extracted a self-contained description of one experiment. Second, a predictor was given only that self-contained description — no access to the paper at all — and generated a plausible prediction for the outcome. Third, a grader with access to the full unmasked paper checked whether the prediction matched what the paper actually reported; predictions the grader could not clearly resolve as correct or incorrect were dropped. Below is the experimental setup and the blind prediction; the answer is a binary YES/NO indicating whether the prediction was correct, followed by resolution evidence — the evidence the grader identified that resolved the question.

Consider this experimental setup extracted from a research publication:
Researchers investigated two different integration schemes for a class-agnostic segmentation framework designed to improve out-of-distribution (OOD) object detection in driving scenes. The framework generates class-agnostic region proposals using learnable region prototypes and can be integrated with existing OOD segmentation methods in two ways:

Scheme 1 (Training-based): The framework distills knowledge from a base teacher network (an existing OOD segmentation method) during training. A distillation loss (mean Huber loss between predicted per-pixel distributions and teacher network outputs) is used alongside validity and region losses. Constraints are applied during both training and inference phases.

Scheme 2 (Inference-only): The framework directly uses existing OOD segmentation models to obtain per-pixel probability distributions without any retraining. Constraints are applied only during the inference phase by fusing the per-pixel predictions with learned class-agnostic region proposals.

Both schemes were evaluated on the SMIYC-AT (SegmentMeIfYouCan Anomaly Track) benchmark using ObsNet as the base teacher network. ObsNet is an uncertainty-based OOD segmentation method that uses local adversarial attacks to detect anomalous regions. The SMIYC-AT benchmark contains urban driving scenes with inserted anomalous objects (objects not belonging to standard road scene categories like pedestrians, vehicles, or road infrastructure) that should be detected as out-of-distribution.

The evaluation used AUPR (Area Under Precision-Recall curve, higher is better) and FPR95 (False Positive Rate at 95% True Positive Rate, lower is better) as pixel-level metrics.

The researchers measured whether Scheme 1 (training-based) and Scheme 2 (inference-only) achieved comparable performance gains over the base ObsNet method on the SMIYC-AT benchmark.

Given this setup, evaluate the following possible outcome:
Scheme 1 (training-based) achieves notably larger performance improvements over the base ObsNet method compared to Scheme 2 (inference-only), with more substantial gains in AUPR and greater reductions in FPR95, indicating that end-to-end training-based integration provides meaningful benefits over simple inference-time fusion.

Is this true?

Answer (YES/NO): NO